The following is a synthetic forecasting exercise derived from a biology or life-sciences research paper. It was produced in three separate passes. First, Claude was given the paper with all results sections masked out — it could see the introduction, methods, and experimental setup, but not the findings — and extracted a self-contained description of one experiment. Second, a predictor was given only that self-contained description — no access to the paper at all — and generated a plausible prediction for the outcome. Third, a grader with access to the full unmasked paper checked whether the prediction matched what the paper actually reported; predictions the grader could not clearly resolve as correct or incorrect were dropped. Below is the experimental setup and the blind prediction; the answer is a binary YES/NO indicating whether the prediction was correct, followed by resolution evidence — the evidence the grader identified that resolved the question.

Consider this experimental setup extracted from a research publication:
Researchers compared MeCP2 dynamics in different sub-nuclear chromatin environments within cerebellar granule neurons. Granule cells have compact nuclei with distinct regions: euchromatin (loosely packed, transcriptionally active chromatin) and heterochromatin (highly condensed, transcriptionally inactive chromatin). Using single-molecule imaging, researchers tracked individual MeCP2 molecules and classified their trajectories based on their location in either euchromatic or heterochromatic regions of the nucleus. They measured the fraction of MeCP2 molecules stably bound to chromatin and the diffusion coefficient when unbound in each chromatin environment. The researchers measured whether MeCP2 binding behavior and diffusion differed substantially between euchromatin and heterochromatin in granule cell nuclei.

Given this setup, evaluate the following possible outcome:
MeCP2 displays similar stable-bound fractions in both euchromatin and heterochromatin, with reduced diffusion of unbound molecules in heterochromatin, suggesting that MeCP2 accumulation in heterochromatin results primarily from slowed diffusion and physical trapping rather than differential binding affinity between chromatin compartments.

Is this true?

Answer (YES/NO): NO